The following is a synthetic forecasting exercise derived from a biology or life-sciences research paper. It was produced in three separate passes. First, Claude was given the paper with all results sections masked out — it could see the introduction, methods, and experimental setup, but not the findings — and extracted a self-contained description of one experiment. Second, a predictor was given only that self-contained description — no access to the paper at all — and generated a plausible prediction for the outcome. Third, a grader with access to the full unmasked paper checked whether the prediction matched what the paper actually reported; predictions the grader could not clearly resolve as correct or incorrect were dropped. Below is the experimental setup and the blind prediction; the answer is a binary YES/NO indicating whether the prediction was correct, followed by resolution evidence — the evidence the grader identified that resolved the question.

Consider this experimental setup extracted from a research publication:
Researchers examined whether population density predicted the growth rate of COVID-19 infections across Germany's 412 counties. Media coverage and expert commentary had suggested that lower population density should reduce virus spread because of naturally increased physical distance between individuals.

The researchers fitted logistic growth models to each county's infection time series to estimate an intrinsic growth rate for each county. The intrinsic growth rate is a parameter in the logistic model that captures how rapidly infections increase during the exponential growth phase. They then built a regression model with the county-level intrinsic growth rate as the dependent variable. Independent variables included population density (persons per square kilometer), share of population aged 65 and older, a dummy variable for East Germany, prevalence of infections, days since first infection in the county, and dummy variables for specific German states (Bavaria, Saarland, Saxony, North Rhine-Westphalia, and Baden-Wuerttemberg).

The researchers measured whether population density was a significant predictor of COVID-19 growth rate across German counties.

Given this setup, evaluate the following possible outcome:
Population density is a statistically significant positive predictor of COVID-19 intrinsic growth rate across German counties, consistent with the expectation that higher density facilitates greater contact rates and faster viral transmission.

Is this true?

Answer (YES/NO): NO